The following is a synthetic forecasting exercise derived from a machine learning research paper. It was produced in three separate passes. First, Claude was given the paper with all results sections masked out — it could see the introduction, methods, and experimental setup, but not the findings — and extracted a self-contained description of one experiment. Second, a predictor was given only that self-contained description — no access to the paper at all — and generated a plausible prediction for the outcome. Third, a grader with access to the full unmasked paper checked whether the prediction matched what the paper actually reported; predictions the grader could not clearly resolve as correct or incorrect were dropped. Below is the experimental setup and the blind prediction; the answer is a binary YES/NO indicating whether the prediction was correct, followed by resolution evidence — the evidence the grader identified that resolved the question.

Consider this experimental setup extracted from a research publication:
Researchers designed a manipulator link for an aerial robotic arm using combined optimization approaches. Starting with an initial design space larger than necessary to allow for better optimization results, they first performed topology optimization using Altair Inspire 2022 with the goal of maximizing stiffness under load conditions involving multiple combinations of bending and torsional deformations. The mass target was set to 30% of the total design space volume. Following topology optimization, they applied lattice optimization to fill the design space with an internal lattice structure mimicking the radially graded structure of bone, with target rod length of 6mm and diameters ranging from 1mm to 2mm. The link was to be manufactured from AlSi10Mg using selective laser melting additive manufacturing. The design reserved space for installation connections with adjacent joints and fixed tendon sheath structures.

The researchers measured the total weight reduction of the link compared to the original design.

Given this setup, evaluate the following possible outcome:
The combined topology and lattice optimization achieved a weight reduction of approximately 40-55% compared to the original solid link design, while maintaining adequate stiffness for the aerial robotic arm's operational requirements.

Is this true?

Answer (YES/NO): NO